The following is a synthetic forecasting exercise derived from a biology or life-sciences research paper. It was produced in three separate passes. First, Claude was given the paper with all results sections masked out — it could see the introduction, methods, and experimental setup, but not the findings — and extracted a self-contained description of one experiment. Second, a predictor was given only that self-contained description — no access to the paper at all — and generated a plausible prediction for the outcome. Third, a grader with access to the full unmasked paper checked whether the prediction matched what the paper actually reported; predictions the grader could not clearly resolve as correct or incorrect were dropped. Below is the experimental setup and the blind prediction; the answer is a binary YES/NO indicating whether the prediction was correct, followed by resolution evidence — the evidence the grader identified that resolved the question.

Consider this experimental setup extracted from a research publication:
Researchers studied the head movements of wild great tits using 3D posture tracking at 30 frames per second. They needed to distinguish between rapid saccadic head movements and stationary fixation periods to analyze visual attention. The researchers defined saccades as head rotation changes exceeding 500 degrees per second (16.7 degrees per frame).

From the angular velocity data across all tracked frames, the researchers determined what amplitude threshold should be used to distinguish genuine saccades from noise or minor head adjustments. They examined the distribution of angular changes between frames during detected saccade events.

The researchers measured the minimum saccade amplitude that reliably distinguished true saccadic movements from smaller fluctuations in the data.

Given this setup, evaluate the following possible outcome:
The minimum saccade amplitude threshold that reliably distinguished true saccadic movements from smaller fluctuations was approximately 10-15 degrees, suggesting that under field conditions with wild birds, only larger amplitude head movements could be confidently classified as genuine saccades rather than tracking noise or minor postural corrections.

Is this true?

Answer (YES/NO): NO